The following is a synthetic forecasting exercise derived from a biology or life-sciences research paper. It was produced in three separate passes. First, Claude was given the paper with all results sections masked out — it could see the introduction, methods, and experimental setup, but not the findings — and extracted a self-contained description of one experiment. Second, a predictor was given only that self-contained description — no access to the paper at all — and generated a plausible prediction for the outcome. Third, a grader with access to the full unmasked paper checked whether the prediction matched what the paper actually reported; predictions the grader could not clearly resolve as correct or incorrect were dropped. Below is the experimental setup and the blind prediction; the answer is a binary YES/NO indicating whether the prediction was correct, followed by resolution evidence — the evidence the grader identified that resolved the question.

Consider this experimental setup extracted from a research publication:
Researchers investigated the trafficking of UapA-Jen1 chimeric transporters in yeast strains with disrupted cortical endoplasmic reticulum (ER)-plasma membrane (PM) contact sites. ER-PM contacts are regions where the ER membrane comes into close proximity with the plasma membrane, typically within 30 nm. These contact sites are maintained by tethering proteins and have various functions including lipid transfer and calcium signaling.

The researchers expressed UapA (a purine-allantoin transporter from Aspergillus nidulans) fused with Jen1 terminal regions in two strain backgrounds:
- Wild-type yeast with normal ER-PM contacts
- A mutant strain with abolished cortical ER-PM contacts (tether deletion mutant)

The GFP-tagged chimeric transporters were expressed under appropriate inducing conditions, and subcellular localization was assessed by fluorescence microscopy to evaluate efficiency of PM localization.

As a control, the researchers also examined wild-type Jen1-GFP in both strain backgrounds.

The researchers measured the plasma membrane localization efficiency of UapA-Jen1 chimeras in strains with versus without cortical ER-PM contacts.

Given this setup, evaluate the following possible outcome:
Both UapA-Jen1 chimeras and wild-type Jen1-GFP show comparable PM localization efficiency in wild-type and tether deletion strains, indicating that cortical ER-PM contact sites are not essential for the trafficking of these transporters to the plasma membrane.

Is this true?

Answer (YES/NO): NO